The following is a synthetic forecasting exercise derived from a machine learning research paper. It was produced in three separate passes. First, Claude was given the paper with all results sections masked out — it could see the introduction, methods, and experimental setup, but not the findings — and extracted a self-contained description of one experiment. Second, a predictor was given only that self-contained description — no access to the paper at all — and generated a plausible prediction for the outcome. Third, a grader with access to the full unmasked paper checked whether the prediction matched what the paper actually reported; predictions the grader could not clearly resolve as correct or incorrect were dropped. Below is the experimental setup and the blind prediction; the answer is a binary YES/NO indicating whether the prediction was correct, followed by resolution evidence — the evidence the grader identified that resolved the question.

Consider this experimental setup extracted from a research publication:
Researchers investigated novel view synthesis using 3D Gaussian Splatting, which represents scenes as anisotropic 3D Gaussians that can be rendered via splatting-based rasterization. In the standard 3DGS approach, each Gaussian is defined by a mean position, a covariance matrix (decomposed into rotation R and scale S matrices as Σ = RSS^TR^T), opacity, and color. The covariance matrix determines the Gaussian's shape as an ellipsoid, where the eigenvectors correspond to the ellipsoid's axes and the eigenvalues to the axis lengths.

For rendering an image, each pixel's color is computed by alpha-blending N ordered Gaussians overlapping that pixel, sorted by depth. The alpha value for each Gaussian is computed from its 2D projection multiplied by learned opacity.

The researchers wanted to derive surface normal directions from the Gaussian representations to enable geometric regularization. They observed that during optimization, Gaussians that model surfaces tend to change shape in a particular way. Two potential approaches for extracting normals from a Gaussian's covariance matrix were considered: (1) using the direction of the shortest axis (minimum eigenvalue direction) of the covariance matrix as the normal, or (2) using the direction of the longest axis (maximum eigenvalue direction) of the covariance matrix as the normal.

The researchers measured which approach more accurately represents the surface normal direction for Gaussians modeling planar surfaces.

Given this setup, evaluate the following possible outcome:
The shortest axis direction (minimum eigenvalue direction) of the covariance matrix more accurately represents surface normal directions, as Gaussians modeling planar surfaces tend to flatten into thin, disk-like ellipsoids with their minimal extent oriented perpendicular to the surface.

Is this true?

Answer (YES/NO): YES